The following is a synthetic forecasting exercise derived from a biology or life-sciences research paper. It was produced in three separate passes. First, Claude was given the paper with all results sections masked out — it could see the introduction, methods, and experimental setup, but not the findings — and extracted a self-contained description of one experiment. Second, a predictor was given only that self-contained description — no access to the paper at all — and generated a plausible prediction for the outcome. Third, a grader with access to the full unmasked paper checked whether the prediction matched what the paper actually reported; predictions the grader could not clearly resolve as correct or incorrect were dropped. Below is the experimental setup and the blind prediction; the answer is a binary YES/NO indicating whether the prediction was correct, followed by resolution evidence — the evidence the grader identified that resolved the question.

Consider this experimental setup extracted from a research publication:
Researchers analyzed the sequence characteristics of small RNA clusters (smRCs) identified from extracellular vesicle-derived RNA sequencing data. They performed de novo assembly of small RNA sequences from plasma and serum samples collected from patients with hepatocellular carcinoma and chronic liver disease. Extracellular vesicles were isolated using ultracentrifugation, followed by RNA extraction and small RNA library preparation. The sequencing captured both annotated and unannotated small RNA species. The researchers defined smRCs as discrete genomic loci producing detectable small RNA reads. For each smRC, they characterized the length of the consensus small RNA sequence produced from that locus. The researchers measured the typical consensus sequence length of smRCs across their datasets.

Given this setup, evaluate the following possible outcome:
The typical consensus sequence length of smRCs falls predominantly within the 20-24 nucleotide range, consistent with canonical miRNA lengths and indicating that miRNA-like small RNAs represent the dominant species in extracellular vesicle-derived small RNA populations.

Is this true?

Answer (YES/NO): NO